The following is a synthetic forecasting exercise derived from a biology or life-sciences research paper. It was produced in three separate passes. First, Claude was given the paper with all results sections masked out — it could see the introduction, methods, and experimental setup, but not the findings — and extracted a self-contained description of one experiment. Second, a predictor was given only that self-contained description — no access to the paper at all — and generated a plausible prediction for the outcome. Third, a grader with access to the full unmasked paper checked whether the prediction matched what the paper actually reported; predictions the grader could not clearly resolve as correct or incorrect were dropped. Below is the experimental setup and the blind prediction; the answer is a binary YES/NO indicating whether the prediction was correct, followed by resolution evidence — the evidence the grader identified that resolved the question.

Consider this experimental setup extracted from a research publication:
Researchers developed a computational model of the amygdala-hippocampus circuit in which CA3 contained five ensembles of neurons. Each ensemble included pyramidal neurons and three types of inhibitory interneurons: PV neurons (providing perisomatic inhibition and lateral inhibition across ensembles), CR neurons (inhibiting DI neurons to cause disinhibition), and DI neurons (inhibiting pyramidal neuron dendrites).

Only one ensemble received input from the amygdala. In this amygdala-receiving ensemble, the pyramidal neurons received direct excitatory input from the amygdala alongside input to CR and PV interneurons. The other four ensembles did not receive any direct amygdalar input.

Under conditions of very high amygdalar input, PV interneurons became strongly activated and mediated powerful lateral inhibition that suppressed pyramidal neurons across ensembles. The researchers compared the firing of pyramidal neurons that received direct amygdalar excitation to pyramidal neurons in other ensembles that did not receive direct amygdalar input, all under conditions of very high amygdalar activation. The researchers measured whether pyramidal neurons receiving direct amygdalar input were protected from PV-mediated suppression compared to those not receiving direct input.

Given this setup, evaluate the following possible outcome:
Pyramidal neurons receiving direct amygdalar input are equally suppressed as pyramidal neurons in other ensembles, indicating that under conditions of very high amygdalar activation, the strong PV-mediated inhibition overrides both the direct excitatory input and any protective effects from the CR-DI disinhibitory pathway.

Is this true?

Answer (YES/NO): NO